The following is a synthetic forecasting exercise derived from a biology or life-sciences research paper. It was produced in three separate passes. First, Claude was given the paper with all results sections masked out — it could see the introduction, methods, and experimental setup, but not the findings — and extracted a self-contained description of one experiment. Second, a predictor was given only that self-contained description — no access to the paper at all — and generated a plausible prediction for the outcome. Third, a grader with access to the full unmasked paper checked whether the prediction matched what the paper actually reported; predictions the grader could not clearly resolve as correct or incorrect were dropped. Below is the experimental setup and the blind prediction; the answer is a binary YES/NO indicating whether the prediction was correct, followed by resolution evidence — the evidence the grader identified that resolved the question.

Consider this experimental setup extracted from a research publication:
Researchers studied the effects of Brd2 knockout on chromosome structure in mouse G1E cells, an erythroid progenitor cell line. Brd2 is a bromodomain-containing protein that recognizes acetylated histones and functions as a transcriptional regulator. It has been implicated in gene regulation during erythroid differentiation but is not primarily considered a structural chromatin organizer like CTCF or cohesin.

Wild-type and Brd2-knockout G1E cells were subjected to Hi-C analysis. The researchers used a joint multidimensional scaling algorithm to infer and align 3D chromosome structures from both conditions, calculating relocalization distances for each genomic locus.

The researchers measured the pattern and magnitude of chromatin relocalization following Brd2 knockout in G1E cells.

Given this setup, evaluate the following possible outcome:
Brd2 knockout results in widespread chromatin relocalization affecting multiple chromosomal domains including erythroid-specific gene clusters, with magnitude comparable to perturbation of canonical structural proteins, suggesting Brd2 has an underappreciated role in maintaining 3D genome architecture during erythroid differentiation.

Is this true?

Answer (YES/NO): NO